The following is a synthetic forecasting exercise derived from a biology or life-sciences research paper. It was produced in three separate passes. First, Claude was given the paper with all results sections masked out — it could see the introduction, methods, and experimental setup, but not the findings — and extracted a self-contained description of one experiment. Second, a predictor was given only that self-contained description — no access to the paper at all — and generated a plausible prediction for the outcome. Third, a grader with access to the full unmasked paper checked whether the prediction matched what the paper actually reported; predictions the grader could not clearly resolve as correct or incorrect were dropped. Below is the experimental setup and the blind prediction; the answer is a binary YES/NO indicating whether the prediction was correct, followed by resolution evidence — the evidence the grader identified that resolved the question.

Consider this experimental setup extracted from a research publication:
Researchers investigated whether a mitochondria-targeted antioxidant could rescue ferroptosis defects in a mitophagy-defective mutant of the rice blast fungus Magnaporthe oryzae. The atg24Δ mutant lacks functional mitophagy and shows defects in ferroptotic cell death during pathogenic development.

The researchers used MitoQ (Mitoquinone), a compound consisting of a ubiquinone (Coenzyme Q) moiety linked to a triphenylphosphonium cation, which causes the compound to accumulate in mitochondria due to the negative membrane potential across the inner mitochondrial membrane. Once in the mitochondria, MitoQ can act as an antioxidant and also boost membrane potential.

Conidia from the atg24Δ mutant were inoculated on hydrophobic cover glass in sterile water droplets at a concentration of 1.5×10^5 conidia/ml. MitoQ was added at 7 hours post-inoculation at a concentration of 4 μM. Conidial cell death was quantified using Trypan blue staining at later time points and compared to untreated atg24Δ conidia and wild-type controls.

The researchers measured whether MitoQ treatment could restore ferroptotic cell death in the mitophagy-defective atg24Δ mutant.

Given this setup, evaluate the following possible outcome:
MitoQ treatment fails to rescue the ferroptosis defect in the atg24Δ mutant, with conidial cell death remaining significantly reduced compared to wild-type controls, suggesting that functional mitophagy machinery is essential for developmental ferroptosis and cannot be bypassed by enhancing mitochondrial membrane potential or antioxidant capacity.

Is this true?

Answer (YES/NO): NO